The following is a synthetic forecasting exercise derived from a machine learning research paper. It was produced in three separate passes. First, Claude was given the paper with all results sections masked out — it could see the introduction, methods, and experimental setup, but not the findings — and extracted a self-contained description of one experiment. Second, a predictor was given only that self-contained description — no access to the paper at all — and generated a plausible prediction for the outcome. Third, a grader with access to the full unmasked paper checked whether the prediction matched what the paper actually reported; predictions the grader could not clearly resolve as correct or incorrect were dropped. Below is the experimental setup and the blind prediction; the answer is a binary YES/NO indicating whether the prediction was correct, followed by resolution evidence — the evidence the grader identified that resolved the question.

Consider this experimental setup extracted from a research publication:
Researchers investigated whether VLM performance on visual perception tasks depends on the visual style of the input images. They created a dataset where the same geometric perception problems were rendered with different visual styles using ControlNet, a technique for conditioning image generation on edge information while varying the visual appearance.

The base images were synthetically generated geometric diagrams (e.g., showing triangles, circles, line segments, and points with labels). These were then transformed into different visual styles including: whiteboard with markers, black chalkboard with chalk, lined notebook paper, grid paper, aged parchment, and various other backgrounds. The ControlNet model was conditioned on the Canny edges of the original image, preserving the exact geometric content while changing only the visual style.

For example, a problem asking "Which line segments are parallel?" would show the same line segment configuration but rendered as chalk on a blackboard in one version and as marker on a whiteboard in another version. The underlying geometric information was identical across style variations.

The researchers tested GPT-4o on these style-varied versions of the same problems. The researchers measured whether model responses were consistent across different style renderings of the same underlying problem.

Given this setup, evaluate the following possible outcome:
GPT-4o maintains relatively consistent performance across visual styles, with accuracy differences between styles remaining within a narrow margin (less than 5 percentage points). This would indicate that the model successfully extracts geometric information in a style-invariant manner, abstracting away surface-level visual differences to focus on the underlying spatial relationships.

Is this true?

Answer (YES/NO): NO